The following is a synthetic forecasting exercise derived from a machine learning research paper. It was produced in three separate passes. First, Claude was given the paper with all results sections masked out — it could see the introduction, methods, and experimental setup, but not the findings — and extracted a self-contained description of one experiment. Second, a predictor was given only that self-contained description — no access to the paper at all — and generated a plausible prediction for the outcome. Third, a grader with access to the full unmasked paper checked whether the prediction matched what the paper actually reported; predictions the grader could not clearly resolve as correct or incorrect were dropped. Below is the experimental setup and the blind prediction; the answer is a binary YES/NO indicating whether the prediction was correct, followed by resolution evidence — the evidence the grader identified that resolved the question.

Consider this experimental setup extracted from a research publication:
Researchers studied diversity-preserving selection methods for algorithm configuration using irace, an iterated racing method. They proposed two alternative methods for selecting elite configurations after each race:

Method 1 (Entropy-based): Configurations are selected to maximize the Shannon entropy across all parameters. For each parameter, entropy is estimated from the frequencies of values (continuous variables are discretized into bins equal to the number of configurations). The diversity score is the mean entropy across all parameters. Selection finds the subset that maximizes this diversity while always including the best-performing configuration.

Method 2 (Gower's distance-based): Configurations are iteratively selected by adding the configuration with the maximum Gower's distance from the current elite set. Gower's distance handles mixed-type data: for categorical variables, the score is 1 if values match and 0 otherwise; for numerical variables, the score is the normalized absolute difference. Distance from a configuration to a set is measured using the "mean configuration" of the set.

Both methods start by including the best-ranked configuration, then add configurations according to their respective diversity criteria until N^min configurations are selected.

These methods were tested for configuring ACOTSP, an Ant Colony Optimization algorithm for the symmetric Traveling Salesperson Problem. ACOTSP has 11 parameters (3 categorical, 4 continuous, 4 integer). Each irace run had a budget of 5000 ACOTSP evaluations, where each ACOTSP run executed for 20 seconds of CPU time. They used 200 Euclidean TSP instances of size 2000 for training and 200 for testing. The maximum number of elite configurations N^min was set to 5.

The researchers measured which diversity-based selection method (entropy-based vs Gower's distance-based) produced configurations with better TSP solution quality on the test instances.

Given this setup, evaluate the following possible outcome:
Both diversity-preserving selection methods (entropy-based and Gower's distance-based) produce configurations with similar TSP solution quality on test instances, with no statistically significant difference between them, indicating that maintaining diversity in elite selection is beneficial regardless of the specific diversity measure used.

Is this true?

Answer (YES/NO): NO